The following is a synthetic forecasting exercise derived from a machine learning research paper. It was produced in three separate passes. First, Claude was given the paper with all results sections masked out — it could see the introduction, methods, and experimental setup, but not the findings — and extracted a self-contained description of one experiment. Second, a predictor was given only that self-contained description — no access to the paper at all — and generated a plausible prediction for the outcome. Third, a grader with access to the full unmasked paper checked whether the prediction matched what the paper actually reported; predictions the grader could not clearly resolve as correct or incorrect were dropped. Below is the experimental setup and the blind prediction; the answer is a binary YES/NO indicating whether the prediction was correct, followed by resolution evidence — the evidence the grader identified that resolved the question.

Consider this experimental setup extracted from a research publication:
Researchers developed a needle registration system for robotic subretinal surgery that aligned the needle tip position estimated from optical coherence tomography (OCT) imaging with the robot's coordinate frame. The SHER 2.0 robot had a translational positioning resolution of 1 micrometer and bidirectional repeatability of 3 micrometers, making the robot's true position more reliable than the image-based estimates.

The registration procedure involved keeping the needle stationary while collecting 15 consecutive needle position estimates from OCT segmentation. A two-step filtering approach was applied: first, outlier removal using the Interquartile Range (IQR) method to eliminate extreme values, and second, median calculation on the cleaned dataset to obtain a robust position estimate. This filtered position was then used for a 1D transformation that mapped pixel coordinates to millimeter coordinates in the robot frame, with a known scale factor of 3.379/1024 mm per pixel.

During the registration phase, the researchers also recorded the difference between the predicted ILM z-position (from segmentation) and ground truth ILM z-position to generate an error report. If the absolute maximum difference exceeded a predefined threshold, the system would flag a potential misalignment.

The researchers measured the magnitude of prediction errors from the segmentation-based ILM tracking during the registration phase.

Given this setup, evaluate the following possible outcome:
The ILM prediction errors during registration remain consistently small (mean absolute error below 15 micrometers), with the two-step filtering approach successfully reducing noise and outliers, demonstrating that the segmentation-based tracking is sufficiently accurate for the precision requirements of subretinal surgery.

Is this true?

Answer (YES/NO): NO